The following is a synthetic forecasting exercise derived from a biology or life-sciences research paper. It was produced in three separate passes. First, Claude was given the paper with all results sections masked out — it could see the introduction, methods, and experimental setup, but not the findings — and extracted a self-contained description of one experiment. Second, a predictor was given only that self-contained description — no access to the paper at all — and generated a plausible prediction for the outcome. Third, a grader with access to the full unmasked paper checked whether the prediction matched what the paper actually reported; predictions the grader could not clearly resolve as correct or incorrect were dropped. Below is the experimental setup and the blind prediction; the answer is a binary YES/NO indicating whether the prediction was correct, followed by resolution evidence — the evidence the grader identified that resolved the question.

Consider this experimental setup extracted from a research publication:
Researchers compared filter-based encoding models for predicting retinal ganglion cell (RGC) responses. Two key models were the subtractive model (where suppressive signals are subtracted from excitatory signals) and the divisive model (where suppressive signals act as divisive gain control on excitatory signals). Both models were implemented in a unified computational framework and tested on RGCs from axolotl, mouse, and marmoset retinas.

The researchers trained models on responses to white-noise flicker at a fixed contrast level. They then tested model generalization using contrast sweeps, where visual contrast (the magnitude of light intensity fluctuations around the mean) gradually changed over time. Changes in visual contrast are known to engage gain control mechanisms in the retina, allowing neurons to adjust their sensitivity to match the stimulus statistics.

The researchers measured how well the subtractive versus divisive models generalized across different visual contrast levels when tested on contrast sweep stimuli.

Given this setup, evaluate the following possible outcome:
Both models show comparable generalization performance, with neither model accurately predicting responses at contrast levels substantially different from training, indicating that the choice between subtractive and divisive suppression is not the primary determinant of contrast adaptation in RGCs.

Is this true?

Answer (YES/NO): NO